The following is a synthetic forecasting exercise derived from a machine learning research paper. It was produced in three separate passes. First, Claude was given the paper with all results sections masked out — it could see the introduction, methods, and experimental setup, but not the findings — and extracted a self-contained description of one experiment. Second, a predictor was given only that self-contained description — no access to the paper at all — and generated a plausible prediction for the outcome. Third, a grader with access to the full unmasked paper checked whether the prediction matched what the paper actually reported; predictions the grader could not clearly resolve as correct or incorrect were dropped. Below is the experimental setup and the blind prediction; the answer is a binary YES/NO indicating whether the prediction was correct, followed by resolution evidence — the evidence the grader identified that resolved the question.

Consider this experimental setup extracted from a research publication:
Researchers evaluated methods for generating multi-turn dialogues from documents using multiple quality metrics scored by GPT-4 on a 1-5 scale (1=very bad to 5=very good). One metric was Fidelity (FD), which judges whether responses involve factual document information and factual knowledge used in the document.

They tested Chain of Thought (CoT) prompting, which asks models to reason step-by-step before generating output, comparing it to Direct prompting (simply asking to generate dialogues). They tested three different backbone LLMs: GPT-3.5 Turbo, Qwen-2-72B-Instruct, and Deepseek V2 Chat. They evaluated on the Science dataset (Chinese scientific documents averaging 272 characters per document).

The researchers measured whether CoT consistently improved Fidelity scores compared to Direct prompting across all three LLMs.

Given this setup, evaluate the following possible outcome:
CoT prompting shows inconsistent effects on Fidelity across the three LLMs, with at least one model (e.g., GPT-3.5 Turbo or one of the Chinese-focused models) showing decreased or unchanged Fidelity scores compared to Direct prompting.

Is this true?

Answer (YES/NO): YES